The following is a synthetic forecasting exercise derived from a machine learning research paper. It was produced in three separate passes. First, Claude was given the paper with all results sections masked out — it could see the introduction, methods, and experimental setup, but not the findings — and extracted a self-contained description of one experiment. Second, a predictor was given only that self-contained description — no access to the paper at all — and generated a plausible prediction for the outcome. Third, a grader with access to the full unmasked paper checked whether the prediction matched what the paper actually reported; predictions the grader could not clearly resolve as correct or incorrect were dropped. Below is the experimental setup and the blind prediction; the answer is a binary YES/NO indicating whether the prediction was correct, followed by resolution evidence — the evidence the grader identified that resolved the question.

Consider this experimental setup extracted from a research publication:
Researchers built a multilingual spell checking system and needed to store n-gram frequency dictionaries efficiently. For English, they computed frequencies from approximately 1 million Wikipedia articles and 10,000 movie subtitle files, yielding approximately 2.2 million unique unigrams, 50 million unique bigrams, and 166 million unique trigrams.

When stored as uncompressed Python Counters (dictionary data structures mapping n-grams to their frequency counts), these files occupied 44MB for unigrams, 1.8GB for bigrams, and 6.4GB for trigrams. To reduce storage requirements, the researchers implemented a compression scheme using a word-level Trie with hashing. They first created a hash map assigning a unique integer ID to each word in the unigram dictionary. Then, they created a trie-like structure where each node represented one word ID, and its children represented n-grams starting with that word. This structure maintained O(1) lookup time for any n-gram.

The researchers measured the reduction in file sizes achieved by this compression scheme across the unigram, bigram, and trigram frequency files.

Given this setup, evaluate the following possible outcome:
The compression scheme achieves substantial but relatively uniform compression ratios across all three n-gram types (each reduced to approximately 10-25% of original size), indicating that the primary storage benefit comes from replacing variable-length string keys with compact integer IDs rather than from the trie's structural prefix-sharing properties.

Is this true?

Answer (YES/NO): NO